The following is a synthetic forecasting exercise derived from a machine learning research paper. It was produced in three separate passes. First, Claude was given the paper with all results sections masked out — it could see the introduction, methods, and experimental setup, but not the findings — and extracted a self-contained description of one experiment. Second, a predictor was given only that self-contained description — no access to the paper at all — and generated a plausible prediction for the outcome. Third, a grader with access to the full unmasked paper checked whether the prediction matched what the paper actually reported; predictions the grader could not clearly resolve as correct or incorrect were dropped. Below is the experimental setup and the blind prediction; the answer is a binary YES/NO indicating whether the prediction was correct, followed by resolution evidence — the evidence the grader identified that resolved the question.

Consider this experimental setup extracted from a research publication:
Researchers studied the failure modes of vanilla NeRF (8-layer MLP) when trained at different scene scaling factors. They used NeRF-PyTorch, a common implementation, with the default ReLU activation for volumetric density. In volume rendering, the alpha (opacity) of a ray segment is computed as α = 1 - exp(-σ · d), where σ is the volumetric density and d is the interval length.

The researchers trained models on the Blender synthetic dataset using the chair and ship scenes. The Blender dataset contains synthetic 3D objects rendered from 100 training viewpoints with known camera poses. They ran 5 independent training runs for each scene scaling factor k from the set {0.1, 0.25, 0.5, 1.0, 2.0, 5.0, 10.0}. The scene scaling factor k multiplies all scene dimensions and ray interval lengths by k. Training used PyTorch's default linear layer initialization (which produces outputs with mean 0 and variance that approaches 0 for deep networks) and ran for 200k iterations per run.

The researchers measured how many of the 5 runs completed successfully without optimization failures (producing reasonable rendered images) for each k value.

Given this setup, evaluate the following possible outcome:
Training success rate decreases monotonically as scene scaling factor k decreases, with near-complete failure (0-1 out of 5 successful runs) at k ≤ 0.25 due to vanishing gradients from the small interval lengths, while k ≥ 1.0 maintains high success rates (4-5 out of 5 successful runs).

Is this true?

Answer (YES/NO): NO